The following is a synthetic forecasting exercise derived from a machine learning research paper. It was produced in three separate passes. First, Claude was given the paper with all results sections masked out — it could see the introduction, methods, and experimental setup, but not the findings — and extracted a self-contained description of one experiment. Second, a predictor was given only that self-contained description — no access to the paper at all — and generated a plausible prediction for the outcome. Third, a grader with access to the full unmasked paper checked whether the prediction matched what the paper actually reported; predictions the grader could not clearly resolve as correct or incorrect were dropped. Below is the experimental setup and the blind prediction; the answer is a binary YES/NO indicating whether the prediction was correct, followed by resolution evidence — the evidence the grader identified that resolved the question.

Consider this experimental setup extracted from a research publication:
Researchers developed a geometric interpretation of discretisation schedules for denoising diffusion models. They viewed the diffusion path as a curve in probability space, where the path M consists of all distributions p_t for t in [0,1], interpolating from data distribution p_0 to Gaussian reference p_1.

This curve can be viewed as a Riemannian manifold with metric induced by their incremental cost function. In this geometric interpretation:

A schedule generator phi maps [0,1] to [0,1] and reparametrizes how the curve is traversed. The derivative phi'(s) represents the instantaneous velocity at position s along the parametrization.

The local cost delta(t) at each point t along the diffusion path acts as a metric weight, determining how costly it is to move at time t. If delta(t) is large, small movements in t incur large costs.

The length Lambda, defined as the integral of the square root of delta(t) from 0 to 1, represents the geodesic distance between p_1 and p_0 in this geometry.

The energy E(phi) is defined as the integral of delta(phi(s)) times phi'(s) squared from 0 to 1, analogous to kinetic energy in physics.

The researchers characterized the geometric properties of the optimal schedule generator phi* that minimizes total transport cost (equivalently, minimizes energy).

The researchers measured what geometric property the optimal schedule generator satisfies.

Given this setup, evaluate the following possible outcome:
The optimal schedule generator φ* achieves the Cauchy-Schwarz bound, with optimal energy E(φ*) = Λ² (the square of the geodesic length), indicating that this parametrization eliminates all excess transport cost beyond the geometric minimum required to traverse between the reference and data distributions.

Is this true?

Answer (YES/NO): YES